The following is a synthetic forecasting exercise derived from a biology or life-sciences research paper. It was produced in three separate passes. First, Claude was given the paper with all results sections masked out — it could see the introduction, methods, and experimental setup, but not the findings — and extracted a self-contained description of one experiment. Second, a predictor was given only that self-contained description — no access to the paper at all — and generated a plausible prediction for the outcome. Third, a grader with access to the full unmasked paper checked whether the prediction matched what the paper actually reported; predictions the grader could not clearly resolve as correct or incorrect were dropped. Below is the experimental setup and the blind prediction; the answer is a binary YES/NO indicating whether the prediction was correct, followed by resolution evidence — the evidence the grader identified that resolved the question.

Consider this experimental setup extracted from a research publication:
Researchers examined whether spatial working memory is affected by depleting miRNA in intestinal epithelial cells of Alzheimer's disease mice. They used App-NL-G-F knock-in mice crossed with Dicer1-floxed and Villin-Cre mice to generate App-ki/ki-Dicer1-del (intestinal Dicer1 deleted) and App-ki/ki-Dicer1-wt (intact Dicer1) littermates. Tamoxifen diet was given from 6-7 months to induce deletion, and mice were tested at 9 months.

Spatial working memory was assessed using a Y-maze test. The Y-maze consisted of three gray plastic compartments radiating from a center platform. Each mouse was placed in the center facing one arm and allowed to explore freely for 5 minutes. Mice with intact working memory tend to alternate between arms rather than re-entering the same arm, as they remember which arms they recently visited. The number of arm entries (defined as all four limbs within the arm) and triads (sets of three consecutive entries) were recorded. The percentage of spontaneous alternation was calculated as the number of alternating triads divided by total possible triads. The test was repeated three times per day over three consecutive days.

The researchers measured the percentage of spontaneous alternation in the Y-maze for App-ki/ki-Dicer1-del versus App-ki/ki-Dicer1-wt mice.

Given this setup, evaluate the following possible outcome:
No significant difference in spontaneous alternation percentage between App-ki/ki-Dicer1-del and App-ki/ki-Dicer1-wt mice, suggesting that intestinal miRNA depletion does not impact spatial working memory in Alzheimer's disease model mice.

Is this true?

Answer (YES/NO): YES